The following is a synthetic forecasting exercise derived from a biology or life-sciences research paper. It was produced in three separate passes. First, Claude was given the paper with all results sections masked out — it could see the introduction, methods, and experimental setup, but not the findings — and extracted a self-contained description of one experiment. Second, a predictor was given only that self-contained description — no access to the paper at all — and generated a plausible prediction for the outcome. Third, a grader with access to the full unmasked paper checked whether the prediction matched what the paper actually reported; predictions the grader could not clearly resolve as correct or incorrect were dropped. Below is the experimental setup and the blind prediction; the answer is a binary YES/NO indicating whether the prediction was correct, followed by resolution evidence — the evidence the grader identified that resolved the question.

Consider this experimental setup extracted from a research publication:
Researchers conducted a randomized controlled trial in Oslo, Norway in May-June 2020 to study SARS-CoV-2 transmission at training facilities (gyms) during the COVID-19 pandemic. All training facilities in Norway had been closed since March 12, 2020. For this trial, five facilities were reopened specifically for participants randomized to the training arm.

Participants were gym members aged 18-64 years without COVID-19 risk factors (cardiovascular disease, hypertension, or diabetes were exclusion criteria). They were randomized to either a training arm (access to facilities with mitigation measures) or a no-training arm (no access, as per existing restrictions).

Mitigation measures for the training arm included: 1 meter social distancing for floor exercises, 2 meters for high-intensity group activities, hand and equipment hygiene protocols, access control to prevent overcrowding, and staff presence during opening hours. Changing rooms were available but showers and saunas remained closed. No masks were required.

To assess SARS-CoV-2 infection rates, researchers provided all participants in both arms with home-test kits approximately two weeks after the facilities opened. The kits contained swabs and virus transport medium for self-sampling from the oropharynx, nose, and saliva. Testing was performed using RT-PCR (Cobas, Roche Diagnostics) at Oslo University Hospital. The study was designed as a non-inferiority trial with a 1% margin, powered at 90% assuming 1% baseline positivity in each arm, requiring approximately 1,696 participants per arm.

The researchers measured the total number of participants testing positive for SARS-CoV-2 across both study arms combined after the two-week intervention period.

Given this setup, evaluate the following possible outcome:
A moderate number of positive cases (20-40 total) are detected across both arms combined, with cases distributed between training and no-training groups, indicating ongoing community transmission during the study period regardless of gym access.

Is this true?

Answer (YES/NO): NO